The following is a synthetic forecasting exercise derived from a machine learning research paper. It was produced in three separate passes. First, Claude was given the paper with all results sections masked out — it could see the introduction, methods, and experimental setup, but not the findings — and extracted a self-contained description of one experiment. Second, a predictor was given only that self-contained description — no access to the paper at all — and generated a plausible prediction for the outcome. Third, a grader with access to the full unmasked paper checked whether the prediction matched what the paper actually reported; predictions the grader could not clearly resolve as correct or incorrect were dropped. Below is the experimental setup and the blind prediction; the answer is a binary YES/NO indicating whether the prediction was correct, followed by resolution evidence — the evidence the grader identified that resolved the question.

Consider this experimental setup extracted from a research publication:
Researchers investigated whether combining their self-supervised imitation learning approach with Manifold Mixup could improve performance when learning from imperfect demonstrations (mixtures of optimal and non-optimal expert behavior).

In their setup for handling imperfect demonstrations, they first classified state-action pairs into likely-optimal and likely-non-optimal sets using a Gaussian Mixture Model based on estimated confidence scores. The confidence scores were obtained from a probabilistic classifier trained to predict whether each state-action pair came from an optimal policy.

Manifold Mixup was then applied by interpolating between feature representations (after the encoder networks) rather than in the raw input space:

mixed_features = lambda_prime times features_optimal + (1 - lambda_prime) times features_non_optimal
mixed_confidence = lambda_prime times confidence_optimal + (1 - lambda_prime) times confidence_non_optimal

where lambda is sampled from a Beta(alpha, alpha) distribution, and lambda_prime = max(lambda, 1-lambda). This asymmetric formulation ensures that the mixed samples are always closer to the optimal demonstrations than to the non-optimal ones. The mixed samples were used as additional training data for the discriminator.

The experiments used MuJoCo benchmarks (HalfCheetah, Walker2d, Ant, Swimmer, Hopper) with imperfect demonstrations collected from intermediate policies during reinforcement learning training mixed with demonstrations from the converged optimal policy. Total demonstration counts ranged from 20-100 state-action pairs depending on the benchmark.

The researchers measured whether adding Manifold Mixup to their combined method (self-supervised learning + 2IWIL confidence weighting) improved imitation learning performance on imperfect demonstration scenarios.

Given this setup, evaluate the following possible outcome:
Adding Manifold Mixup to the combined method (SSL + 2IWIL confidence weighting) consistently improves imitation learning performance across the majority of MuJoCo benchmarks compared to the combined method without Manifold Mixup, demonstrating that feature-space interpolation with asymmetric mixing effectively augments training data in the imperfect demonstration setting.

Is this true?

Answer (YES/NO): NO